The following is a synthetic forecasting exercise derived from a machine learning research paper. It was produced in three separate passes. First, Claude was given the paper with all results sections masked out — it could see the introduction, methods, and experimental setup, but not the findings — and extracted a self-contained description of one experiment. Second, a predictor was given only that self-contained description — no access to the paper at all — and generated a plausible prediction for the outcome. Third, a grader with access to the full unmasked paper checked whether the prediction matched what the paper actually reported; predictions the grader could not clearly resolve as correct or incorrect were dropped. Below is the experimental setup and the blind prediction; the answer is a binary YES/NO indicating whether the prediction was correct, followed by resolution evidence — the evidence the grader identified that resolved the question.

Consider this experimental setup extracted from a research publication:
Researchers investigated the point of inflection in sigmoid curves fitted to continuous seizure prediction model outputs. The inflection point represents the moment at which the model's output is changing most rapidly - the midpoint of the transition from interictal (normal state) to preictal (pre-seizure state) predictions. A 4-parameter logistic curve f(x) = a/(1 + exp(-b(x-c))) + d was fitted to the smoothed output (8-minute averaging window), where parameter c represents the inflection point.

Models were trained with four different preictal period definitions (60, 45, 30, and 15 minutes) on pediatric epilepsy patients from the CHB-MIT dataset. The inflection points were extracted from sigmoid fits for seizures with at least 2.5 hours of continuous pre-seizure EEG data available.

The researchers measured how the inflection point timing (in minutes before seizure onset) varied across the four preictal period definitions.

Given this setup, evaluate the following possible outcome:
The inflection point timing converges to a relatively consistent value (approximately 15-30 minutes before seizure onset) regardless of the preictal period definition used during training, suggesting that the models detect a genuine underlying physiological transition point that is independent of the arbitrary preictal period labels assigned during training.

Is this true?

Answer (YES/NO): NO